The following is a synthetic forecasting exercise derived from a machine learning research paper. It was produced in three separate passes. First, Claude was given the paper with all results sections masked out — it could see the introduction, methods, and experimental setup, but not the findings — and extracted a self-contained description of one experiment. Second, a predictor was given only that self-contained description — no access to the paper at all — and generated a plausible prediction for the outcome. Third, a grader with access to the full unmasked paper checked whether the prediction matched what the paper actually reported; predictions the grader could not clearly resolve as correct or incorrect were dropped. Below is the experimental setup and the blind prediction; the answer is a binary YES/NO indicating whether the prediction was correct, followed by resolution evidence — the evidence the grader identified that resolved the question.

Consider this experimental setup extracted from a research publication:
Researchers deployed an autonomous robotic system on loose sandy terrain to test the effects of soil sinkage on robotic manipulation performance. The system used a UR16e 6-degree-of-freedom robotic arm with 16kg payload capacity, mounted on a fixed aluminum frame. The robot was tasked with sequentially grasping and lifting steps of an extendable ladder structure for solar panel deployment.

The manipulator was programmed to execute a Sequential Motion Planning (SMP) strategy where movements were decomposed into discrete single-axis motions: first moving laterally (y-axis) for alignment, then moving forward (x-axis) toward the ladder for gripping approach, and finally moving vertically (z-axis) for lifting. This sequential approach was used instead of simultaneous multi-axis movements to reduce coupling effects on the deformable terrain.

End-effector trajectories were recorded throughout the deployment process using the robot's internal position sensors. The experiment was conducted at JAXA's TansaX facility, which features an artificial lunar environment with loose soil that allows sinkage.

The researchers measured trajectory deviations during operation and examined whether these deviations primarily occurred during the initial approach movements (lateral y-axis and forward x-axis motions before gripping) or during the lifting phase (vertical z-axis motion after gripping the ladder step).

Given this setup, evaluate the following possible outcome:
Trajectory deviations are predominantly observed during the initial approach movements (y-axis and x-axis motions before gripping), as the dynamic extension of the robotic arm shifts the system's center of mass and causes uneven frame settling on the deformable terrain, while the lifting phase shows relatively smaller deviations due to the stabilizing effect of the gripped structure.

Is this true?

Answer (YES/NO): NO